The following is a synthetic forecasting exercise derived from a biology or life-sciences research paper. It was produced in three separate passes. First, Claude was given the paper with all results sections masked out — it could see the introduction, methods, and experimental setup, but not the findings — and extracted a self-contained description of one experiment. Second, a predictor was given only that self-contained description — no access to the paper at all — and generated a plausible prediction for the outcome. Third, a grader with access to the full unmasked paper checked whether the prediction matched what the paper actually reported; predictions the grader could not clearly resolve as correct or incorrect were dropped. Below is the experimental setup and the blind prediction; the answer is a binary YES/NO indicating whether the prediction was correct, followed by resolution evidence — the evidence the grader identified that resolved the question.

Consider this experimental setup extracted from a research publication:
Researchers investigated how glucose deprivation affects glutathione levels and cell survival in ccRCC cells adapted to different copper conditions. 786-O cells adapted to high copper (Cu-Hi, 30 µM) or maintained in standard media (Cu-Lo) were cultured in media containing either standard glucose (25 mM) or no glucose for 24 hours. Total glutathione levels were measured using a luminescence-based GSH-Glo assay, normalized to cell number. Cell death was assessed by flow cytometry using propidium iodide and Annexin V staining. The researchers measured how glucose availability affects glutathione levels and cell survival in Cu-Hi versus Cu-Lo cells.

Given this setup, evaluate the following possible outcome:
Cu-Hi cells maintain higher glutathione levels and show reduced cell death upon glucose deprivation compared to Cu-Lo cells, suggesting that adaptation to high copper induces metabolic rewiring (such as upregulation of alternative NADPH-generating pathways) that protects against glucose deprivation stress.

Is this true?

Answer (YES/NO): NO